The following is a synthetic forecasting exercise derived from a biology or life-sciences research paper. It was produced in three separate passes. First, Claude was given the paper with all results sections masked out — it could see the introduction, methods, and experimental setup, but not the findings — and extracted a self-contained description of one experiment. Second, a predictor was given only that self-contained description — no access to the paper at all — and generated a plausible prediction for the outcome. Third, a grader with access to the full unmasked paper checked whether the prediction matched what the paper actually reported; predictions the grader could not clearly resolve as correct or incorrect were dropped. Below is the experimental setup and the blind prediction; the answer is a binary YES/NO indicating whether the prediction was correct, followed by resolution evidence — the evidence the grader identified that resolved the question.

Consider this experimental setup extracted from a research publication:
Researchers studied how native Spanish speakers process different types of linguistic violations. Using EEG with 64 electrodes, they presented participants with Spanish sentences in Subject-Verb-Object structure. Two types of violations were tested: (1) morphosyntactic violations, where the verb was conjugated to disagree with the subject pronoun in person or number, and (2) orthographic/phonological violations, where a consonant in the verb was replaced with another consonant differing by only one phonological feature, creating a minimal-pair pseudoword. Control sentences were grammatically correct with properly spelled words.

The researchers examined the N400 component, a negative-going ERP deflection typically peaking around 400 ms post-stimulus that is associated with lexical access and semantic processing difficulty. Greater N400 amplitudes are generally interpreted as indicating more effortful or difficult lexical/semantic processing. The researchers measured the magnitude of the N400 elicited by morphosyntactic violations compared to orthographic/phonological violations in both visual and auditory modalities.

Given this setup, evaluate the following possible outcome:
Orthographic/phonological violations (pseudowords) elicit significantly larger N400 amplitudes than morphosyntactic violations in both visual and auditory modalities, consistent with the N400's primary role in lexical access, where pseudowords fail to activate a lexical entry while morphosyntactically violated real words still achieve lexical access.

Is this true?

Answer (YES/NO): YES